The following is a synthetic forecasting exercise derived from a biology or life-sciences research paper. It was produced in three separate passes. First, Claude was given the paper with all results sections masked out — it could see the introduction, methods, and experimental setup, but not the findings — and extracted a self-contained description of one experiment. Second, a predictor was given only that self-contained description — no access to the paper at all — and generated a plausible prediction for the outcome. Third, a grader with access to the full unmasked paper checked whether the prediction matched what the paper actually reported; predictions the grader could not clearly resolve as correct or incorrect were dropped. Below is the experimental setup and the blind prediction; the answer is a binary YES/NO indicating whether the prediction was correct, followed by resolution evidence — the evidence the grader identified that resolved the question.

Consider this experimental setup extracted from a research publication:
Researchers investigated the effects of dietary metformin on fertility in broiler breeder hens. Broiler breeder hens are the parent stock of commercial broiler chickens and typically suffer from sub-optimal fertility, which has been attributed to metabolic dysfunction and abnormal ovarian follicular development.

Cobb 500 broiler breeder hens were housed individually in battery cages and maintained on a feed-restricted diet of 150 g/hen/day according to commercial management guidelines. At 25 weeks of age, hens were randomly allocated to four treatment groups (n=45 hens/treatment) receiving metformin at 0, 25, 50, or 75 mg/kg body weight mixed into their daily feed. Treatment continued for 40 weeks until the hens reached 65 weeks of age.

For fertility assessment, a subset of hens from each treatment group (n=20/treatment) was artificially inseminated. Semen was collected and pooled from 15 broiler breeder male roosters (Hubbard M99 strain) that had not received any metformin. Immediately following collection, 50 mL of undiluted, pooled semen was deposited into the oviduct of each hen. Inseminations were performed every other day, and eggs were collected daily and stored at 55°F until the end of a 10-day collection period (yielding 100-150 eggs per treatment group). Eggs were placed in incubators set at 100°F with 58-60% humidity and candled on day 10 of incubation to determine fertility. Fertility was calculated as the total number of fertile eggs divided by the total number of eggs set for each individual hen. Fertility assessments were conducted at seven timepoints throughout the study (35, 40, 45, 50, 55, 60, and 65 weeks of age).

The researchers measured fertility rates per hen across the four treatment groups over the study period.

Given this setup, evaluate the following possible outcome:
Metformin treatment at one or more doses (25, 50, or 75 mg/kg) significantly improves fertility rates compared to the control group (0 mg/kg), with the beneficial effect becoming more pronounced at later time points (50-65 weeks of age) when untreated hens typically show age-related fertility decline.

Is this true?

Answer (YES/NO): YES